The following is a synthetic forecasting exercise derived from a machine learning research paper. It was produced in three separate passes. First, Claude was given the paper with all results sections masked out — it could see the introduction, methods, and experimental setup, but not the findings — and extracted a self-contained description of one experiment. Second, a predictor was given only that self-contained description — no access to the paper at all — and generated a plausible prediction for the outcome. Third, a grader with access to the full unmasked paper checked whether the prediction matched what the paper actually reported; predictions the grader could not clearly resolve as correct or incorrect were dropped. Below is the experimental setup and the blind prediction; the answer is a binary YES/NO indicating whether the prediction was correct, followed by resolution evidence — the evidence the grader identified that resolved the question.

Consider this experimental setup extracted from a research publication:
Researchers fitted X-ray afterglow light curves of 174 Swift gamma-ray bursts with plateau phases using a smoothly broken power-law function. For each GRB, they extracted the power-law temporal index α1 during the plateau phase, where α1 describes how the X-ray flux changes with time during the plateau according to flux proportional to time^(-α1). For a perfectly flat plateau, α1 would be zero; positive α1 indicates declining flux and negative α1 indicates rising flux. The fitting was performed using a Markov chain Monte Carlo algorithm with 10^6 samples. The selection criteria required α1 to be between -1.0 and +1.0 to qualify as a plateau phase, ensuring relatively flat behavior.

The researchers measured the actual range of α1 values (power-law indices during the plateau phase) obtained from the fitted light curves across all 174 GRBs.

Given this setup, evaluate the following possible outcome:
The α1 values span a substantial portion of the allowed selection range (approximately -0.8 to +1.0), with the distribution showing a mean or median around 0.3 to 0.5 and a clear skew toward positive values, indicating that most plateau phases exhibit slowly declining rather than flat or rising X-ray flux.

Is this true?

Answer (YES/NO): NO